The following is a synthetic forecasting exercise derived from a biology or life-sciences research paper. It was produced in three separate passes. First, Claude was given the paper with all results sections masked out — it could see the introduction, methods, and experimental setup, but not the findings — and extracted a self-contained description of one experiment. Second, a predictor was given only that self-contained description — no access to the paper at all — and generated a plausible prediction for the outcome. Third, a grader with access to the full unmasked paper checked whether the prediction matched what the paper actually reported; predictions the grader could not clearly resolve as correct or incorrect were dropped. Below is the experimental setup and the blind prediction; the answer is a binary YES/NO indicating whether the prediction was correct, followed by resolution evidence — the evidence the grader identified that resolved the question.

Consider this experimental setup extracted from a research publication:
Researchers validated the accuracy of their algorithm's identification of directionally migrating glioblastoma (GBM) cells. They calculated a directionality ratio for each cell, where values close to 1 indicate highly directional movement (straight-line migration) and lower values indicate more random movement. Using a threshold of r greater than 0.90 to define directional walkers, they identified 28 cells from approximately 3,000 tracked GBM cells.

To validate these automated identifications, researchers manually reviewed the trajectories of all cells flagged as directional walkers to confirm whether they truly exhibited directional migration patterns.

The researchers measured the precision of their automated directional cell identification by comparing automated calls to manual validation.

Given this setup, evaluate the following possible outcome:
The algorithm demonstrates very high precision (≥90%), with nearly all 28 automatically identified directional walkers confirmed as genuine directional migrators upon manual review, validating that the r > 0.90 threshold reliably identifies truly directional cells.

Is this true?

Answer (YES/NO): YES